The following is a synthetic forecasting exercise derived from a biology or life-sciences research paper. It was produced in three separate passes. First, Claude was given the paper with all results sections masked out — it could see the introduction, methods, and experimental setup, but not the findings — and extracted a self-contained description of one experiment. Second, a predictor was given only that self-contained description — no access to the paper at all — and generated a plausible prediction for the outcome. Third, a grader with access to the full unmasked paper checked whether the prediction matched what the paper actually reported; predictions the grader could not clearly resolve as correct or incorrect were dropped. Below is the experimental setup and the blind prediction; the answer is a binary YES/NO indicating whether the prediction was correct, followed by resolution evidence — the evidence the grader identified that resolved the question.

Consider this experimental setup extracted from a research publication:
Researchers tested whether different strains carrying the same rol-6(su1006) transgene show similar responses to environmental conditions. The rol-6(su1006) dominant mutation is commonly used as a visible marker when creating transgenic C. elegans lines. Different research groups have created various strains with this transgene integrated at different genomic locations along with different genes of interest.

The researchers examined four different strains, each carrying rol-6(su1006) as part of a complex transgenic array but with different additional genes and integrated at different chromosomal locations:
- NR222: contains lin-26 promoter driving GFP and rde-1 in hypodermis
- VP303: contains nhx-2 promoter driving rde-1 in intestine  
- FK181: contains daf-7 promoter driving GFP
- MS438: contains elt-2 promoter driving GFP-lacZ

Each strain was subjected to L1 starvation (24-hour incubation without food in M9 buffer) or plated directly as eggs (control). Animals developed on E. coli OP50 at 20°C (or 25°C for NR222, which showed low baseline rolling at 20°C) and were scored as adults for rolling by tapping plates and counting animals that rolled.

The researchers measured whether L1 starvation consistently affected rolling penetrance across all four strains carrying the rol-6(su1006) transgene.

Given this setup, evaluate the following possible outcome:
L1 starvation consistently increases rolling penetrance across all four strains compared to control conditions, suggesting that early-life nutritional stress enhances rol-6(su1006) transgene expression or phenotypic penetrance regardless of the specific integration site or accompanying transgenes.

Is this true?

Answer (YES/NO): NO